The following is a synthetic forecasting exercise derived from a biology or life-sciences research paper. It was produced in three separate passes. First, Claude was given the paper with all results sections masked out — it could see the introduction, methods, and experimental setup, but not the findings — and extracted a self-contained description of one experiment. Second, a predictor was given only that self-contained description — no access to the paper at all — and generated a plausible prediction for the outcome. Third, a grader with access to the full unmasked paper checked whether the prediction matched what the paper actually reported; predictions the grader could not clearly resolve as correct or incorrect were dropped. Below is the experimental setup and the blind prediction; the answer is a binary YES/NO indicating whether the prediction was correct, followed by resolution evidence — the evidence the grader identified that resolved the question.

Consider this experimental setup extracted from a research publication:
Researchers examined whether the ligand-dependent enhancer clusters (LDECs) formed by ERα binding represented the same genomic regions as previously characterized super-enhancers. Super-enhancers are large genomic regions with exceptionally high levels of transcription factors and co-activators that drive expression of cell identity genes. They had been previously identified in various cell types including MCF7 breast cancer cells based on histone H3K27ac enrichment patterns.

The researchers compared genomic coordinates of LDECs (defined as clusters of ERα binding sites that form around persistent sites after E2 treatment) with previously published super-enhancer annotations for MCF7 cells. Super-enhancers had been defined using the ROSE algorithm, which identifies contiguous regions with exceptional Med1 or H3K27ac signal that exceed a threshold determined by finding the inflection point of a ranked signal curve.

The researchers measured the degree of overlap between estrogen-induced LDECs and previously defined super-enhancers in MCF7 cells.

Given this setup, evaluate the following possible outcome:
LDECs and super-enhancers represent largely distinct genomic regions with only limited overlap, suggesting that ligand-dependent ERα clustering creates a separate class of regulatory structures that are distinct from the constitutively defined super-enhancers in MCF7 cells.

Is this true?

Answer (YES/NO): YES